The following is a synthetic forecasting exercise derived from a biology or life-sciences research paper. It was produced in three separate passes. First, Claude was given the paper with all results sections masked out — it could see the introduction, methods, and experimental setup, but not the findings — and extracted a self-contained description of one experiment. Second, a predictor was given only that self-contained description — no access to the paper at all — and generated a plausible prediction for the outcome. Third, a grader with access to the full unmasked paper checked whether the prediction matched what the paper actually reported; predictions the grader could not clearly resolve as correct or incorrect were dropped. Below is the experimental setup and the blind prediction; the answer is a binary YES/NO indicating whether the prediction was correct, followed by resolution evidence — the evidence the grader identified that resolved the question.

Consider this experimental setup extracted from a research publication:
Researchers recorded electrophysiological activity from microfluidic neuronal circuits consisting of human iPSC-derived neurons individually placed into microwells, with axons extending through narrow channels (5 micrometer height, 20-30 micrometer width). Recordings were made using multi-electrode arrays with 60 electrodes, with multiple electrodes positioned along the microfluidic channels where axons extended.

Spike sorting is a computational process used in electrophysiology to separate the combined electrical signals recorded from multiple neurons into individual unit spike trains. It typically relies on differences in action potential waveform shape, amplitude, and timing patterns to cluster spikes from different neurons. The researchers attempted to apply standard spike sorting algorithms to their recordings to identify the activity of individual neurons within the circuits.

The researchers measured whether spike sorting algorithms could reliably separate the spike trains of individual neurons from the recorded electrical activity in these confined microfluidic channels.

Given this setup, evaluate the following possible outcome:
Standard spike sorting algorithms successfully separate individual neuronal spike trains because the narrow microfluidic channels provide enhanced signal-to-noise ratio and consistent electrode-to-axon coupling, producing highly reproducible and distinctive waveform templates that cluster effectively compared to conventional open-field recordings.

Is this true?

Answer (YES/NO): NO